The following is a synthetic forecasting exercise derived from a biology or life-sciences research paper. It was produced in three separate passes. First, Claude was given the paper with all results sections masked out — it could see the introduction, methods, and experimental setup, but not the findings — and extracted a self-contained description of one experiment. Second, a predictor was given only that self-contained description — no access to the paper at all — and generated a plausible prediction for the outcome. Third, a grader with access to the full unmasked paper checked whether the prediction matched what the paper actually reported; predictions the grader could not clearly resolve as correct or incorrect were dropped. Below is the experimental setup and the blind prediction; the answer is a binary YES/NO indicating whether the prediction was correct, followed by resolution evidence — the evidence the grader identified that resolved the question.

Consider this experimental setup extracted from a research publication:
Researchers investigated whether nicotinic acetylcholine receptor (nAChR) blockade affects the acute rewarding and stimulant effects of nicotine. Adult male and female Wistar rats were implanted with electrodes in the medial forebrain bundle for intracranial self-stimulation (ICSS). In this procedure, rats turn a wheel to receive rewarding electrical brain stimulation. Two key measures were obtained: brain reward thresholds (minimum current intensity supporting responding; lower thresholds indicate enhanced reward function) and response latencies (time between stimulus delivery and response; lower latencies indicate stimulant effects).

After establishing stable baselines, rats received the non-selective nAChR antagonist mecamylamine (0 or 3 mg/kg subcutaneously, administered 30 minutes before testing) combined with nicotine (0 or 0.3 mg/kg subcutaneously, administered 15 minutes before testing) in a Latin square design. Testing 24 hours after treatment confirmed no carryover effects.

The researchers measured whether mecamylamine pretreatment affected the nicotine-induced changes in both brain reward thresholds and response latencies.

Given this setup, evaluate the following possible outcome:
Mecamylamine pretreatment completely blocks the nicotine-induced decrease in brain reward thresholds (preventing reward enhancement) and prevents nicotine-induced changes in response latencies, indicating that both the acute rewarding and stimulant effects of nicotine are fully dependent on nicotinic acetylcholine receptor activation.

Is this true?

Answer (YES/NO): YES